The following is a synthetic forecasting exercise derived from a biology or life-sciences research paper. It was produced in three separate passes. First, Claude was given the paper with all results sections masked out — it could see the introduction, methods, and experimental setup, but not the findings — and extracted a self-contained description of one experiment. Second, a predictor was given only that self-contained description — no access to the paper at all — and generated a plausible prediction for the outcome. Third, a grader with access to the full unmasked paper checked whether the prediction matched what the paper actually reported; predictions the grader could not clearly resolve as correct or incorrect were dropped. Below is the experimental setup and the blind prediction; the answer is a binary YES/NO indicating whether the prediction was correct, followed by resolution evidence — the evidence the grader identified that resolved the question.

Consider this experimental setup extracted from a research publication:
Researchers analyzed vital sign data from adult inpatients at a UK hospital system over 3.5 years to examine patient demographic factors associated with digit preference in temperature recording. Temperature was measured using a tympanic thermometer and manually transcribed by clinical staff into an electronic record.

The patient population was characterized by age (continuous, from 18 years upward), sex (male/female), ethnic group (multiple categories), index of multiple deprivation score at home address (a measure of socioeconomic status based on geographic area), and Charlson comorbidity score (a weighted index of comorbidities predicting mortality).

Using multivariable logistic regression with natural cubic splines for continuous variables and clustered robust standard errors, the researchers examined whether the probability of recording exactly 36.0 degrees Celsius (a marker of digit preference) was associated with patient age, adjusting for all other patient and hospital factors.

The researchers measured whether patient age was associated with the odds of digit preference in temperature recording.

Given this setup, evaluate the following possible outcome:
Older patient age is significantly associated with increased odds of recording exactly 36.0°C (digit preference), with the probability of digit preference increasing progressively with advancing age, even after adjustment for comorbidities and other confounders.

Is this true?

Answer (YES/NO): NO